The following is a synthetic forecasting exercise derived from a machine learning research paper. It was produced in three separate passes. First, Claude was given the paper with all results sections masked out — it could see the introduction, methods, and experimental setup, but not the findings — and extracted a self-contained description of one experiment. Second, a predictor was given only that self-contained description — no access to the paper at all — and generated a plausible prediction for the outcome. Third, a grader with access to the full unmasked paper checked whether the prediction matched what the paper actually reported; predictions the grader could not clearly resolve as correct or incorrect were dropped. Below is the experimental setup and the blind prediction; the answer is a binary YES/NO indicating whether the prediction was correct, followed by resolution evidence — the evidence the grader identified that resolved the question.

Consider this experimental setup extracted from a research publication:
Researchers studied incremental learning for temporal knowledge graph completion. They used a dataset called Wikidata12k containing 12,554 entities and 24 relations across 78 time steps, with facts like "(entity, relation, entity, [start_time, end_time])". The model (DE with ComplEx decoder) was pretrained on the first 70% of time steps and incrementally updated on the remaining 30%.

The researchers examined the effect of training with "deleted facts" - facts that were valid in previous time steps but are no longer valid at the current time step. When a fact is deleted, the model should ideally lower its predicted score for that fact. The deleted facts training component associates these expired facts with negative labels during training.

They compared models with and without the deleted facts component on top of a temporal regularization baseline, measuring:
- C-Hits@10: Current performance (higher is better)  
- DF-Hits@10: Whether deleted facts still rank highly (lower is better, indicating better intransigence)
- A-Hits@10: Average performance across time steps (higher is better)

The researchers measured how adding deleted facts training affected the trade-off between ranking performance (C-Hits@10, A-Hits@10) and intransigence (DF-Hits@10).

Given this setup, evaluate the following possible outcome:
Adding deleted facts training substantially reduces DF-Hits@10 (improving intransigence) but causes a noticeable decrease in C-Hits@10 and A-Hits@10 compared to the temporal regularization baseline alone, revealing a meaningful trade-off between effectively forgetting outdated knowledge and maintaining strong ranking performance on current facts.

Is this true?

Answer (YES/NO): NO